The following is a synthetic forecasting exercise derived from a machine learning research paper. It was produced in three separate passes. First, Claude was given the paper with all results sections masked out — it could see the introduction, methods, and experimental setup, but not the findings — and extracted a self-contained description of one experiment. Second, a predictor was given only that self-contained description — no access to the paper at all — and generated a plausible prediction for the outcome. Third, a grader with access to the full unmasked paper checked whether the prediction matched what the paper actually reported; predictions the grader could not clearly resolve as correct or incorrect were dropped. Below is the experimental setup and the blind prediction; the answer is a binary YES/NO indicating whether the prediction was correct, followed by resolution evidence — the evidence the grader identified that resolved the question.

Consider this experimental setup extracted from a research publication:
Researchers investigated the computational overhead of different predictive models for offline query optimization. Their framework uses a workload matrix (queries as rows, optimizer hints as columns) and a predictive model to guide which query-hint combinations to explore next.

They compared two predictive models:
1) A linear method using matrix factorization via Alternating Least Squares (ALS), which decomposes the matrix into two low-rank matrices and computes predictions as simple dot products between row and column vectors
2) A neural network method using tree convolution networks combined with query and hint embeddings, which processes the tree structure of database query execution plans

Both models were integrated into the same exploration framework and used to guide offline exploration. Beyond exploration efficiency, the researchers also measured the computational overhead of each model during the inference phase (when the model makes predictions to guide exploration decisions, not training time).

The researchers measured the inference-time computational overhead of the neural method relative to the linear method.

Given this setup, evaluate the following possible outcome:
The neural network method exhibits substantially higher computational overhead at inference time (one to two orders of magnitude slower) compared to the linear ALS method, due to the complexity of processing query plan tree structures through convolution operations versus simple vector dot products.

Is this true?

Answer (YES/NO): NO